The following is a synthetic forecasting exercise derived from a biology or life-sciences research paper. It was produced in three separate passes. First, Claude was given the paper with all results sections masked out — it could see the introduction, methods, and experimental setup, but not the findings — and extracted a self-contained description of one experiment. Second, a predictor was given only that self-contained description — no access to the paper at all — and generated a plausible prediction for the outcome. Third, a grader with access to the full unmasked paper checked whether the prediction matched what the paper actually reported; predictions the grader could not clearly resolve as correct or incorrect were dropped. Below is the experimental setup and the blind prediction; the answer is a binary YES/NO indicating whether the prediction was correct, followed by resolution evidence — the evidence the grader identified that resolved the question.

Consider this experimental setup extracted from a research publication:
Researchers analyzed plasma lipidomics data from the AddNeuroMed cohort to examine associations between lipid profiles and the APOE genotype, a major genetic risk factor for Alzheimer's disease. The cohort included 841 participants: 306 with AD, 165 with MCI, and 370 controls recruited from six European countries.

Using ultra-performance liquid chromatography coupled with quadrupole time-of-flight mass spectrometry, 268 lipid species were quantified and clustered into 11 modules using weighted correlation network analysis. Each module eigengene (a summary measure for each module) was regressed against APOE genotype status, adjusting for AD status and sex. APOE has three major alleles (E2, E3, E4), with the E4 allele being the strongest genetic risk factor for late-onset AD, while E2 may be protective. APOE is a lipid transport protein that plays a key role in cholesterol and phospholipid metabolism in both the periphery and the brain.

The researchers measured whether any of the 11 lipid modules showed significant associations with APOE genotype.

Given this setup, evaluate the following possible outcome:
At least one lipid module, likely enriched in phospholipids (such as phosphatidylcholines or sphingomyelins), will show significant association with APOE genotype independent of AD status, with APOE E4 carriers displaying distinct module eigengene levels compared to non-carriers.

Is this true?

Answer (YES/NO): NO